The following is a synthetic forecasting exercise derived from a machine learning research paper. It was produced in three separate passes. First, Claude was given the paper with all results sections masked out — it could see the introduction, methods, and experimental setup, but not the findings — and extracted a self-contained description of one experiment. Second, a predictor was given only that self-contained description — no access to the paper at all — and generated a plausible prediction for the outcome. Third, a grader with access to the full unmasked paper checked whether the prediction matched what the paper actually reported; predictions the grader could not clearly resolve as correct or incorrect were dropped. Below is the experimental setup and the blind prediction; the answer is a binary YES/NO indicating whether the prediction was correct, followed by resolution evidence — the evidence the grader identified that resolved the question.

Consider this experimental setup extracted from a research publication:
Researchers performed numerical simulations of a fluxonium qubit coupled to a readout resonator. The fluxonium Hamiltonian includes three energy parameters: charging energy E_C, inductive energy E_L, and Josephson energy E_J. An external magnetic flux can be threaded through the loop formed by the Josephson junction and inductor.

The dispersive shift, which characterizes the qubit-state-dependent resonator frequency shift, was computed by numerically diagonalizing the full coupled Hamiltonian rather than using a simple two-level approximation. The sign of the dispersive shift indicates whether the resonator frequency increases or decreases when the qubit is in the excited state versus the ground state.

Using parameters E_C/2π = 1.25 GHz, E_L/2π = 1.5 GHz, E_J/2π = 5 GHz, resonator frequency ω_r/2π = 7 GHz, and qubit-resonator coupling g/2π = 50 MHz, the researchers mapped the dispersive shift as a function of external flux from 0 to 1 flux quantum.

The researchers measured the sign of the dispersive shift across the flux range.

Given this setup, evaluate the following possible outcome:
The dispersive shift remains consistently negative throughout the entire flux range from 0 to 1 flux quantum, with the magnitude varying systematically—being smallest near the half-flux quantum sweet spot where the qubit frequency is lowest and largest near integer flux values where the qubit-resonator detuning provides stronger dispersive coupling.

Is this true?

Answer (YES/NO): NO